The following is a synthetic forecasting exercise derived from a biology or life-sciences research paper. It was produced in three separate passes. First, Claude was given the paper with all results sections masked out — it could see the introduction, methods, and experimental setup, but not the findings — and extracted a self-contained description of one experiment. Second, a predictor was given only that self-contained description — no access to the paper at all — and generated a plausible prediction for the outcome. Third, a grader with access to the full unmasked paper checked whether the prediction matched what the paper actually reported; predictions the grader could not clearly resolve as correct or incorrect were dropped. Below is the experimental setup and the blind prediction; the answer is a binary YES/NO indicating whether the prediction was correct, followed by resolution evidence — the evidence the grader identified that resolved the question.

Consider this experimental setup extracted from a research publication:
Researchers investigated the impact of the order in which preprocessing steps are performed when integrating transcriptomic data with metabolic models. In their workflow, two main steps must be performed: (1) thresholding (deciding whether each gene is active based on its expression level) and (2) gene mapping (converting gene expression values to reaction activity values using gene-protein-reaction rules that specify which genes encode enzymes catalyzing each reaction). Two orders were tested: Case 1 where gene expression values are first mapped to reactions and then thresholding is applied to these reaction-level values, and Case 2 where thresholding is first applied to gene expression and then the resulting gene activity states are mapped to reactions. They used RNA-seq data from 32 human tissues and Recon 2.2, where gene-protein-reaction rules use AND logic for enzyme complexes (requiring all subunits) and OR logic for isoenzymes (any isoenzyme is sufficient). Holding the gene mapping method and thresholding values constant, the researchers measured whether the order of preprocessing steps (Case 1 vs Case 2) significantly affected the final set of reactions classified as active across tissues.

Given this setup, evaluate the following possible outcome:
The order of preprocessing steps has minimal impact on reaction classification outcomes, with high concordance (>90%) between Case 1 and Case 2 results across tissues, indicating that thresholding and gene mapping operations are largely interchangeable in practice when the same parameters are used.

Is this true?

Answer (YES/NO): NO